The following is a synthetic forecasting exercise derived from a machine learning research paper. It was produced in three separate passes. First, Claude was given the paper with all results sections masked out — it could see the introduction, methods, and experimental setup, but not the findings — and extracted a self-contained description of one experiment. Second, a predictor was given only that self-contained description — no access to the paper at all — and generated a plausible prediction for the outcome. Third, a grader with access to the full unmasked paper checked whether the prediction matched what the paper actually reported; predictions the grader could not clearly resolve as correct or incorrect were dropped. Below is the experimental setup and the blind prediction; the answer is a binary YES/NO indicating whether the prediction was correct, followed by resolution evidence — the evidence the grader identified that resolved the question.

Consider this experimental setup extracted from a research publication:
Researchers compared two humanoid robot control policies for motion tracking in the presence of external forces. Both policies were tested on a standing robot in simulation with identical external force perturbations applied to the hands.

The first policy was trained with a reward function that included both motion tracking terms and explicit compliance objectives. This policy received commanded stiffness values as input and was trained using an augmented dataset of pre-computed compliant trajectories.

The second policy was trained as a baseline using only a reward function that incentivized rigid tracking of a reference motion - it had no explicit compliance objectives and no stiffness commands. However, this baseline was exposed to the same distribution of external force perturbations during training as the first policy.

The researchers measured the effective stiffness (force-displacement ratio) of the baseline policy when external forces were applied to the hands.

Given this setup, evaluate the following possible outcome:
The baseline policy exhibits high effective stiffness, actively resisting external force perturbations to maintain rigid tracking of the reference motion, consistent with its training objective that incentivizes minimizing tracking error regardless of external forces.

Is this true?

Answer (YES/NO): YES